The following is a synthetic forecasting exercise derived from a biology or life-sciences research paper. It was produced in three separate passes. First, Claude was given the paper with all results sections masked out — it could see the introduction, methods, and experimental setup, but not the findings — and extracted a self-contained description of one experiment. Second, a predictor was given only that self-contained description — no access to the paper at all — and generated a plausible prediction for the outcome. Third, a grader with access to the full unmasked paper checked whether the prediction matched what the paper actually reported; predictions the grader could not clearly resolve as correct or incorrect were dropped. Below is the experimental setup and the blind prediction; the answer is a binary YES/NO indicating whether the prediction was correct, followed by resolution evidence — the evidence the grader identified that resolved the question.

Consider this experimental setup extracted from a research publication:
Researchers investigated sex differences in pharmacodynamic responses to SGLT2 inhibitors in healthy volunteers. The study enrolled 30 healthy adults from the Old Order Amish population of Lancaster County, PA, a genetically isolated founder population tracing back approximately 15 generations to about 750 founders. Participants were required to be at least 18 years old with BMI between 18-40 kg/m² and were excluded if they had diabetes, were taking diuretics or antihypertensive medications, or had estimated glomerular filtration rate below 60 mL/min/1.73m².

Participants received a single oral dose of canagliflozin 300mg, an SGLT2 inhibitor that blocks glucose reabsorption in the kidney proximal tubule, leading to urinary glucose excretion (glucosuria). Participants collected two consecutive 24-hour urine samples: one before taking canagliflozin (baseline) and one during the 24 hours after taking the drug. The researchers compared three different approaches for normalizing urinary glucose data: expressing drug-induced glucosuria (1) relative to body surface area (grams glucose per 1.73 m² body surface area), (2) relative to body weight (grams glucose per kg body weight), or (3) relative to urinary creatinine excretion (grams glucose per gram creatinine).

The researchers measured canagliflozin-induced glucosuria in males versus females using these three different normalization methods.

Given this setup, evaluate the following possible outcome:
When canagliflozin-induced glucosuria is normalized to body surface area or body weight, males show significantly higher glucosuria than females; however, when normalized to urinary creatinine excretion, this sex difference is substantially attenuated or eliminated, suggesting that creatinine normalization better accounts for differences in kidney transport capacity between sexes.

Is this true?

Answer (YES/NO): YES